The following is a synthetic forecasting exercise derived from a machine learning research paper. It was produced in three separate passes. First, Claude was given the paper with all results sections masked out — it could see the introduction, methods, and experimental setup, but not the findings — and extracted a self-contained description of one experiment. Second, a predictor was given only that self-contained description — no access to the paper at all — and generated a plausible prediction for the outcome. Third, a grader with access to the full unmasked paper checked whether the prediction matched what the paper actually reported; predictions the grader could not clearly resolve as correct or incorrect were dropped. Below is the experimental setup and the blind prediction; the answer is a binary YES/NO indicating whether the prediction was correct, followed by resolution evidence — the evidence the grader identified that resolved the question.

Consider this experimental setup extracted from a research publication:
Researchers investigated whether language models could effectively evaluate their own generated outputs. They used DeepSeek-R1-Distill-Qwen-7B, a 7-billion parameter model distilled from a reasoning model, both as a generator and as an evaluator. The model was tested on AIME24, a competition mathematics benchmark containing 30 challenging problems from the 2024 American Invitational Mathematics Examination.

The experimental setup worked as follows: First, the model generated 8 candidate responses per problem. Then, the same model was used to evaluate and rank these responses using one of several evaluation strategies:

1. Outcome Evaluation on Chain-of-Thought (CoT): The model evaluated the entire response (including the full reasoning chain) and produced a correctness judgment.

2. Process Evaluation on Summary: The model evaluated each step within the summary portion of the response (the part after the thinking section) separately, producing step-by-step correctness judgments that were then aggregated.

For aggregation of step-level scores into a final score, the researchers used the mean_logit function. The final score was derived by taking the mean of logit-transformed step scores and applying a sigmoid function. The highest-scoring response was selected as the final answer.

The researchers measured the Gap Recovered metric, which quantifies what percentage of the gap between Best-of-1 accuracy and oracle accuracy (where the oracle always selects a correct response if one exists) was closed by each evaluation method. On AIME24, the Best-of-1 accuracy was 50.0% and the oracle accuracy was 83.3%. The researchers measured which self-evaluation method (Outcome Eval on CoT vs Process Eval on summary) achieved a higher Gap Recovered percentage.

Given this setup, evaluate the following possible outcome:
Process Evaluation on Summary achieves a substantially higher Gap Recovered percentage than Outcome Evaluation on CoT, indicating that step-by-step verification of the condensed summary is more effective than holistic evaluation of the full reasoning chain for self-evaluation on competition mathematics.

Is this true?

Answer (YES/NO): YES